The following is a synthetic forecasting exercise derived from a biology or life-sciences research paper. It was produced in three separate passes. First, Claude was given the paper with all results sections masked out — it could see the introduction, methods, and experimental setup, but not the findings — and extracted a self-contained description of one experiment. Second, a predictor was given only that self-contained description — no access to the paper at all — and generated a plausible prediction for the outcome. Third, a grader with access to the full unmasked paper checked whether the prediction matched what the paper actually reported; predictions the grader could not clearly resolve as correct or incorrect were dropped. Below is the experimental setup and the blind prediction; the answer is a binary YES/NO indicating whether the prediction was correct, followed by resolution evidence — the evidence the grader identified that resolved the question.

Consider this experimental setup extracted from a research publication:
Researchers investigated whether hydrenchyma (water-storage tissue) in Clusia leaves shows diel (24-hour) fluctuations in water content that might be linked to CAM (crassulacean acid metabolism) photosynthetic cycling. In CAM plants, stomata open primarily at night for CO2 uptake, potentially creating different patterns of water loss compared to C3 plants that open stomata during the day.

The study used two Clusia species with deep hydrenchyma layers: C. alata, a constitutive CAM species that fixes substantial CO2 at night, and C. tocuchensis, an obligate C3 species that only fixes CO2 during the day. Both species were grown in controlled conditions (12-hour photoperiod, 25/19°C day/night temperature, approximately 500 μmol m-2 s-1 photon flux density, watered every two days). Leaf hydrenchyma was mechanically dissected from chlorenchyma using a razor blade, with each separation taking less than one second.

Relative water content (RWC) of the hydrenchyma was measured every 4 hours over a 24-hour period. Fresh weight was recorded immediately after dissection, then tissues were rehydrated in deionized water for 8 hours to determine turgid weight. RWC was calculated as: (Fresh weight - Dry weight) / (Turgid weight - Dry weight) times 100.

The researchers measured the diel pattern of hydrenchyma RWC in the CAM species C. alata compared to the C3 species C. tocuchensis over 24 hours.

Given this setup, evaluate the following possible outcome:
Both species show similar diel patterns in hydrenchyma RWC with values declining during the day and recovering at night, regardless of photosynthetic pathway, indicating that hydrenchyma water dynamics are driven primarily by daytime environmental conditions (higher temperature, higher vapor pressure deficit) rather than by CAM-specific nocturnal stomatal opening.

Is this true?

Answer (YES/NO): NO